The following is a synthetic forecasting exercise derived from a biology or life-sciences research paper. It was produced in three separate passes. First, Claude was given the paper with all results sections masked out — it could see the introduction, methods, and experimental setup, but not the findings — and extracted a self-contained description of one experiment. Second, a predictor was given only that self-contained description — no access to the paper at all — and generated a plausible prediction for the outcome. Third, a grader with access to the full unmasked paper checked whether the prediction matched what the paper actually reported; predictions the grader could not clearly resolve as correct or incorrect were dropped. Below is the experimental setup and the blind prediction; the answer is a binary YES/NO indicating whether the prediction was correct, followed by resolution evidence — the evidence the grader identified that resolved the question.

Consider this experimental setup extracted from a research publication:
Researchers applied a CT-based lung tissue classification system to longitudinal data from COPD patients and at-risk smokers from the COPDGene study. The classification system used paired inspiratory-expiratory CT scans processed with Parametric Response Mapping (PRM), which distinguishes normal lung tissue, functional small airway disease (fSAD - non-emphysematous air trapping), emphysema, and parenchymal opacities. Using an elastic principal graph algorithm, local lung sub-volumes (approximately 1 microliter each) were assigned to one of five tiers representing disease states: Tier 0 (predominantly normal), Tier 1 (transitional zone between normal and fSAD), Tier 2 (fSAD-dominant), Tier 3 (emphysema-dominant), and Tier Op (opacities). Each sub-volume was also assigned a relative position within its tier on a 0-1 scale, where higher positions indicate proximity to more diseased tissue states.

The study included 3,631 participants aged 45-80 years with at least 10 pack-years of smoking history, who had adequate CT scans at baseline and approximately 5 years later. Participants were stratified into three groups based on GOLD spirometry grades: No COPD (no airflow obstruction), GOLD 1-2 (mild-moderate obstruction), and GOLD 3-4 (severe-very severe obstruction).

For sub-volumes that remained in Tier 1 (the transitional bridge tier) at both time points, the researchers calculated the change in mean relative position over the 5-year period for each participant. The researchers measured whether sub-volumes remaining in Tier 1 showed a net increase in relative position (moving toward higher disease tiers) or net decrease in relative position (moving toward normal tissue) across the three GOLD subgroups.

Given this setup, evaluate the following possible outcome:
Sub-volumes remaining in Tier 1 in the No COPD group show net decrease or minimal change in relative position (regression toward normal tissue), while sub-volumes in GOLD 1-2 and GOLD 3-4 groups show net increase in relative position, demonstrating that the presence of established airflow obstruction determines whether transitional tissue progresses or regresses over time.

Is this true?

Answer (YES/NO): NO